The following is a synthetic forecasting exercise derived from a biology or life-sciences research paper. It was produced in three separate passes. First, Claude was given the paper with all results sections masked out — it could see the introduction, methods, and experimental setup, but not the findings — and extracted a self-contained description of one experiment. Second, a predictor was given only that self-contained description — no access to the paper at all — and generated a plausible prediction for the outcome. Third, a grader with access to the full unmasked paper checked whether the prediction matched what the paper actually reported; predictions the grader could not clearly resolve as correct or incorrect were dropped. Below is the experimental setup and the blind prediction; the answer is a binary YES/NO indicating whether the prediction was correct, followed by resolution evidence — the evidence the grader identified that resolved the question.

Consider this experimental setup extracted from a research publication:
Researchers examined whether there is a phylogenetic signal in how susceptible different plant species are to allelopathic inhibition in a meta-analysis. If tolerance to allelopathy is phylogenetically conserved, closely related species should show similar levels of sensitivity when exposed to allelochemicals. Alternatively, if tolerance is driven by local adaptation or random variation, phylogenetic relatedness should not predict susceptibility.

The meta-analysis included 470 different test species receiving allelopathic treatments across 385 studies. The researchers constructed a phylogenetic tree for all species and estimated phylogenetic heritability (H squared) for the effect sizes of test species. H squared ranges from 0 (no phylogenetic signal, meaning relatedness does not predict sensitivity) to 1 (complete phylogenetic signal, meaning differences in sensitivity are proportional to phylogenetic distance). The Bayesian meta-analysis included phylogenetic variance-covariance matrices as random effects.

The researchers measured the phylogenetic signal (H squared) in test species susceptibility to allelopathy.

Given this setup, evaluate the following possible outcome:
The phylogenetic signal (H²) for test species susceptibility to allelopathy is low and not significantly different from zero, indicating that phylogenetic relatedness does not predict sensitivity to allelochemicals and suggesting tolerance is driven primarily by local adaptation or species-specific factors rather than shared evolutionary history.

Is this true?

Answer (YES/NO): YES